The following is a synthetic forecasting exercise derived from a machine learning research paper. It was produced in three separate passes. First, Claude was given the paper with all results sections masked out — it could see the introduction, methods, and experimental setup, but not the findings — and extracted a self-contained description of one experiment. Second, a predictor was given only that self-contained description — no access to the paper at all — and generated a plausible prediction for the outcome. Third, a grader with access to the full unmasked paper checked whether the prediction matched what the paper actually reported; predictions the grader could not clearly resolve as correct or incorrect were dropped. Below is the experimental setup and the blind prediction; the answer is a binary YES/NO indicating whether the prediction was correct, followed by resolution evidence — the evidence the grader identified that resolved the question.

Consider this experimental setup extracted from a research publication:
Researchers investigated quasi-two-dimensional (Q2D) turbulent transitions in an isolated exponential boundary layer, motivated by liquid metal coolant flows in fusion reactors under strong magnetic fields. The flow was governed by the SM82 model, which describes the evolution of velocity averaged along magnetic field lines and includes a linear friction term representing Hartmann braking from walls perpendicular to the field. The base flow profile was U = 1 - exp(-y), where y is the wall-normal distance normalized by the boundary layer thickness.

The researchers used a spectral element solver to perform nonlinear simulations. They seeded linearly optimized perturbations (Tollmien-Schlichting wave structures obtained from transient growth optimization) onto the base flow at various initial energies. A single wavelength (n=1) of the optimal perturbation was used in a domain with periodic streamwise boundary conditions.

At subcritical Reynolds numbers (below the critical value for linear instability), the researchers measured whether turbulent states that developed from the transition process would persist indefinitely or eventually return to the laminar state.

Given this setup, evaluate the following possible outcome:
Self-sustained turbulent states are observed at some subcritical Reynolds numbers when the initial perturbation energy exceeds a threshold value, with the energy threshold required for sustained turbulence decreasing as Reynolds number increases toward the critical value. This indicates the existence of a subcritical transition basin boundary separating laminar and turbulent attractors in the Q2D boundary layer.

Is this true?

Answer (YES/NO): NO